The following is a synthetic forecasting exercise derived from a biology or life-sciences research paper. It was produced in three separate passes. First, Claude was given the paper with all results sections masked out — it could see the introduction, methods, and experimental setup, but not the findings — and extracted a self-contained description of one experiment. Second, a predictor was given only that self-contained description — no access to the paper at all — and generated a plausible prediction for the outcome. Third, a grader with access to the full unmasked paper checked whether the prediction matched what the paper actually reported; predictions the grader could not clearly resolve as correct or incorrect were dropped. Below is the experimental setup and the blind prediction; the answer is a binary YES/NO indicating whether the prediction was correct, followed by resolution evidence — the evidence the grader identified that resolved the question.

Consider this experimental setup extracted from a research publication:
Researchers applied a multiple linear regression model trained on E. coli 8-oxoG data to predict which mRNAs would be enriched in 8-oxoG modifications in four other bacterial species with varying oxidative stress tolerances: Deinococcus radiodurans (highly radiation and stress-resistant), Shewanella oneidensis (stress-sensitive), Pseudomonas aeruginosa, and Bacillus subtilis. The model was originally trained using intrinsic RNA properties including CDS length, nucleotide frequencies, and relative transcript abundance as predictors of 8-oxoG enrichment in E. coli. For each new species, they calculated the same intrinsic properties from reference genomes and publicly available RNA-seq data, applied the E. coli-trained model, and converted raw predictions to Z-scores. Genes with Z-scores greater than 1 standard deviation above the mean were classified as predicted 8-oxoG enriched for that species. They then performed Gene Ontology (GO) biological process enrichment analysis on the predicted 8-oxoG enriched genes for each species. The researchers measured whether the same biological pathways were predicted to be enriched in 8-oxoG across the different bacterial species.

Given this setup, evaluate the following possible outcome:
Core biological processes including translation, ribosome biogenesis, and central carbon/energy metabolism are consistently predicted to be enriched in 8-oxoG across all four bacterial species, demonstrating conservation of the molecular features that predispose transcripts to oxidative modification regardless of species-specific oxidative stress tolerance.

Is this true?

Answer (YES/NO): NO